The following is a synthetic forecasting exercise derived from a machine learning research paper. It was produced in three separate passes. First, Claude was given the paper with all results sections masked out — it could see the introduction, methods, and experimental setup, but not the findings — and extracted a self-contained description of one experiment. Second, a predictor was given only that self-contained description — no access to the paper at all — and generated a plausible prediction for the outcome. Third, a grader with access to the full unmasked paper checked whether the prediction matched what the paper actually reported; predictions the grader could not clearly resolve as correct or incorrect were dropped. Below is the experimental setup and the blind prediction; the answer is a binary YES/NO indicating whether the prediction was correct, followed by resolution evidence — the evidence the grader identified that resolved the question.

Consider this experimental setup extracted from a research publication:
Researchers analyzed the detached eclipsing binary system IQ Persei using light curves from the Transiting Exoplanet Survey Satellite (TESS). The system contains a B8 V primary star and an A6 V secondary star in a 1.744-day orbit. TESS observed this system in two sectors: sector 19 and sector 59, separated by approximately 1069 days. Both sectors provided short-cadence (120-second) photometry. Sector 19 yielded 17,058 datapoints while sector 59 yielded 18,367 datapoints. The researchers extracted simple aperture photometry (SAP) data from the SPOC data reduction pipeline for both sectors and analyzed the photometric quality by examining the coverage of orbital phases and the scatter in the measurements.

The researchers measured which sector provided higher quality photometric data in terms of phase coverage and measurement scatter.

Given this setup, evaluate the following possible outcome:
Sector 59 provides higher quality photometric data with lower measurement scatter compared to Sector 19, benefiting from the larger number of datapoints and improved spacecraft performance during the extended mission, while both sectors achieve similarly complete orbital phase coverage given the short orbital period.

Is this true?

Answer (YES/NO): NO